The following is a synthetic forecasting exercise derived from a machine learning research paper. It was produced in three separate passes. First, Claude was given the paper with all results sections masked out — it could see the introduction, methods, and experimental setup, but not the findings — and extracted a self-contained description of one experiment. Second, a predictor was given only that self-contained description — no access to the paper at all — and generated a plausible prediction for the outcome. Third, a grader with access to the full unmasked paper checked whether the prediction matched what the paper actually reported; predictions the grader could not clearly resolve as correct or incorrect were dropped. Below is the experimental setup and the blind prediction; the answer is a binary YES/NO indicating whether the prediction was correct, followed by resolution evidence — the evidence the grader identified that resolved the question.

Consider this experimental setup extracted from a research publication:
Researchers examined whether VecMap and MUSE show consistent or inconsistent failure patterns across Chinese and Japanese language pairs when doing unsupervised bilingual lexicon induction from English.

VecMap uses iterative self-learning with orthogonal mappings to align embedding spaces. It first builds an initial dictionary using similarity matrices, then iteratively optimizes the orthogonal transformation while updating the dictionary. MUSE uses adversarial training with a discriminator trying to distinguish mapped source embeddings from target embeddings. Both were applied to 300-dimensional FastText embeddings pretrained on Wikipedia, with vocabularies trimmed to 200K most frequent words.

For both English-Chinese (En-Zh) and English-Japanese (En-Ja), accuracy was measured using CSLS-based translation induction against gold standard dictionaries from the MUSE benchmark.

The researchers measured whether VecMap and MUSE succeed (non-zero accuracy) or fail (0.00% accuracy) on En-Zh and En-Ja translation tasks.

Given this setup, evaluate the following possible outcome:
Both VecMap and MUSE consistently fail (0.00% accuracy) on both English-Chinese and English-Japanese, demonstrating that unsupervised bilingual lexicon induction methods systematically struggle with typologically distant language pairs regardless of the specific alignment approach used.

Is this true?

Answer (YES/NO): NO